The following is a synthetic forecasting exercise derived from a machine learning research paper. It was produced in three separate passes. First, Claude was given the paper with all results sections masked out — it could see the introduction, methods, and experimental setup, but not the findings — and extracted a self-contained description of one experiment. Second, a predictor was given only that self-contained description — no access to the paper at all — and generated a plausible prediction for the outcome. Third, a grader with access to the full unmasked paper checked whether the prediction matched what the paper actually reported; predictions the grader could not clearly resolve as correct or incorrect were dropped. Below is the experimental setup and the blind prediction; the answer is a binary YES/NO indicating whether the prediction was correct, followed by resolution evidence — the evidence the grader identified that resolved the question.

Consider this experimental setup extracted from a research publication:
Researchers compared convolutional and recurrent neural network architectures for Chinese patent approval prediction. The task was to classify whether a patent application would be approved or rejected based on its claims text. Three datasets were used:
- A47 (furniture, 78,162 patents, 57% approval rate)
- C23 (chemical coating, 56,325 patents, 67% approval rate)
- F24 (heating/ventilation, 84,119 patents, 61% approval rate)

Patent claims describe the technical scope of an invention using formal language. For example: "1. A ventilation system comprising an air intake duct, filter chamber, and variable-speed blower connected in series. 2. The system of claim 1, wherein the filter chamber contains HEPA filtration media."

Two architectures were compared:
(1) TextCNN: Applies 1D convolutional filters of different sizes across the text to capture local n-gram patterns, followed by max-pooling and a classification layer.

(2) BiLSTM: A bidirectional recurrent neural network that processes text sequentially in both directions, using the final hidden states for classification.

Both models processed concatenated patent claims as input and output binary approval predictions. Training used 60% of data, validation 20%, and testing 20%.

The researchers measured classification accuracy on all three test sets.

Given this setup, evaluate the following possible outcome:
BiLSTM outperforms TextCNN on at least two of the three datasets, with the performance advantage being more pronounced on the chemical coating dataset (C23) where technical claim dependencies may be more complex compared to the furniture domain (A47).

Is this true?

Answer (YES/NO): NO